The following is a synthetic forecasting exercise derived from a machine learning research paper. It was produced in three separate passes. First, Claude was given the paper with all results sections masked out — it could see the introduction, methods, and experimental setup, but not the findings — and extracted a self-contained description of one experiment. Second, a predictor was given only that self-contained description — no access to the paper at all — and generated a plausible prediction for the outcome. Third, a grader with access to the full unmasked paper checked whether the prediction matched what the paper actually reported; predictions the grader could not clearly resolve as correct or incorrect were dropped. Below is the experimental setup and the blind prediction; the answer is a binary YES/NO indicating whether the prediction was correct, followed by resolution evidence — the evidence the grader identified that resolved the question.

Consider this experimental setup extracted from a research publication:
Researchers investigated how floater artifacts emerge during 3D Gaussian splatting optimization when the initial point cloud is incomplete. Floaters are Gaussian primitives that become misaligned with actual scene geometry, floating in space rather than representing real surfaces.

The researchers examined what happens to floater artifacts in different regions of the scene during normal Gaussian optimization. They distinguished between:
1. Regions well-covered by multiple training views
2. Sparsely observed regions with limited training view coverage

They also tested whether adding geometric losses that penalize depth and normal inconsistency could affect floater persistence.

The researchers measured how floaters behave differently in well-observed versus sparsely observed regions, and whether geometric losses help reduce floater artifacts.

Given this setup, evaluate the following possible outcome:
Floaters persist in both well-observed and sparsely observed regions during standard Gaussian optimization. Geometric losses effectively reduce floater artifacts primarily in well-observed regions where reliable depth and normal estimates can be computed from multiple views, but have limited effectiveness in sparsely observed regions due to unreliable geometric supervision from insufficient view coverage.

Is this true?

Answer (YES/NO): NO